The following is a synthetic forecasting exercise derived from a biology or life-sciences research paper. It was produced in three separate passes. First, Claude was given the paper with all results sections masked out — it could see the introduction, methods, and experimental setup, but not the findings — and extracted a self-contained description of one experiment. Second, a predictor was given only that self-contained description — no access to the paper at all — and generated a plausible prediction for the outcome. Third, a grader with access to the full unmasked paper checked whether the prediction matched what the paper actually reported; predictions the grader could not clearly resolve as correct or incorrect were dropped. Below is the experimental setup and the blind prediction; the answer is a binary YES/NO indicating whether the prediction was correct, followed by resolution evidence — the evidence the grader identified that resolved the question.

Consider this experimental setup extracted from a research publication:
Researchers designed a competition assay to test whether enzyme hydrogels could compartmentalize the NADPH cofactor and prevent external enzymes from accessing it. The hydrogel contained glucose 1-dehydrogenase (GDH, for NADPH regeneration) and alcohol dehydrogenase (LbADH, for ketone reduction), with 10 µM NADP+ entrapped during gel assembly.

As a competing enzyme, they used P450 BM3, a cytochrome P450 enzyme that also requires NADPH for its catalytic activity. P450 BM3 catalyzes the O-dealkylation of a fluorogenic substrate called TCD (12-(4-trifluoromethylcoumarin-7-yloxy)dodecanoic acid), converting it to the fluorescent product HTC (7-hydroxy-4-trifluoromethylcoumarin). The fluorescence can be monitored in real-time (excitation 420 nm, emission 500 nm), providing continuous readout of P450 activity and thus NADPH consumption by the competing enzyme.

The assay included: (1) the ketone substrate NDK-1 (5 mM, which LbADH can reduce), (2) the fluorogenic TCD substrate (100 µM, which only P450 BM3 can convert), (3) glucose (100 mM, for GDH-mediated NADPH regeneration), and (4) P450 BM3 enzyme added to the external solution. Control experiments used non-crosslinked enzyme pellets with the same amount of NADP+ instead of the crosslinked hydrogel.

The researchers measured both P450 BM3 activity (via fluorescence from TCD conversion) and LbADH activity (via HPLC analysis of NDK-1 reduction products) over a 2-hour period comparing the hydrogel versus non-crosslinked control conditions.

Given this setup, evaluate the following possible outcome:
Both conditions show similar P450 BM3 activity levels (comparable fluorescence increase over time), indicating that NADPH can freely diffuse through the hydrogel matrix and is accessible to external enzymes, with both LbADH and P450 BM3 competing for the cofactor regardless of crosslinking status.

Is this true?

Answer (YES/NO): NO